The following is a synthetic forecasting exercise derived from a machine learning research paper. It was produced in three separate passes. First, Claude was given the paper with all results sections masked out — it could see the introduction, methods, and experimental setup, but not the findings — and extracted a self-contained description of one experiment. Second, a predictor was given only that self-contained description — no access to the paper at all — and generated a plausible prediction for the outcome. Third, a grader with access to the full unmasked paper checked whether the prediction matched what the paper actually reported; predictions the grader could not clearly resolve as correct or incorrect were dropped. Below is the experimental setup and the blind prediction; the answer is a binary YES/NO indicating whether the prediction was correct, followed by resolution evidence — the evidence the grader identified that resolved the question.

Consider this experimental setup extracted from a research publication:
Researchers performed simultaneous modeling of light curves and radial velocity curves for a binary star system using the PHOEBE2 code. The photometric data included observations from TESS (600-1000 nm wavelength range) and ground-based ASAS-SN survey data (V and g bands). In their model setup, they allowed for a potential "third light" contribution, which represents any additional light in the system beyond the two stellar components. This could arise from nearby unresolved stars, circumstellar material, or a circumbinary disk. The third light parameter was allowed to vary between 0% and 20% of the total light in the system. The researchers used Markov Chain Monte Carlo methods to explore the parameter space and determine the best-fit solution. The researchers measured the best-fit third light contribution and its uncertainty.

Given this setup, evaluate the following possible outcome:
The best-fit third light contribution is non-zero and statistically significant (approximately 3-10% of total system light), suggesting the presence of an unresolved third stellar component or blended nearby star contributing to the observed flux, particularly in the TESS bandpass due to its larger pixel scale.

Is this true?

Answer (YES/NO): NO